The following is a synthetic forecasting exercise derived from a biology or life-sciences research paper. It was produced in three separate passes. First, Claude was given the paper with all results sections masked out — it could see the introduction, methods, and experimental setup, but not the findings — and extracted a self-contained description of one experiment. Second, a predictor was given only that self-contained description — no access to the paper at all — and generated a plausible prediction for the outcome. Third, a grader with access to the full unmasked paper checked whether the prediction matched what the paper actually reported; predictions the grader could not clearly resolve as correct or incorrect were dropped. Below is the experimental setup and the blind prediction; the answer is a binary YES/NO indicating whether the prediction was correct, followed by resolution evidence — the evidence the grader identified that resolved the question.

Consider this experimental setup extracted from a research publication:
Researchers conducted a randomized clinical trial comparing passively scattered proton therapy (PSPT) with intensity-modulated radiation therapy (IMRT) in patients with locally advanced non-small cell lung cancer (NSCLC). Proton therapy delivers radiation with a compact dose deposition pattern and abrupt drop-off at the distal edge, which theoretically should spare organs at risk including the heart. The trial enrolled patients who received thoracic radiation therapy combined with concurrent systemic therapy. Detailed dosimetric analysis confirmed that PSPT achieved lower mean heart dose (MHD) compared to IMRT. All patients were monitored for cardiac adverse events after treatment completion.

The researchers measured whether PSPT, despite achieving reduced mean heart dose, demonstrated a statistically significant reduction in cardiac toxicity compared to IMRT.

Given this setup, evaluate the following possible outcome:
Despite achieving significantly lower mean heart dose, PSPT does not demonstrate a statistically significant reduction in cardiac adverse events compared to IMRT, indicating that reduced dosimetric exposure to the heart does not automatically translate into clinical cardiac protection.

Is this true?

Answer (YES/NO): YES